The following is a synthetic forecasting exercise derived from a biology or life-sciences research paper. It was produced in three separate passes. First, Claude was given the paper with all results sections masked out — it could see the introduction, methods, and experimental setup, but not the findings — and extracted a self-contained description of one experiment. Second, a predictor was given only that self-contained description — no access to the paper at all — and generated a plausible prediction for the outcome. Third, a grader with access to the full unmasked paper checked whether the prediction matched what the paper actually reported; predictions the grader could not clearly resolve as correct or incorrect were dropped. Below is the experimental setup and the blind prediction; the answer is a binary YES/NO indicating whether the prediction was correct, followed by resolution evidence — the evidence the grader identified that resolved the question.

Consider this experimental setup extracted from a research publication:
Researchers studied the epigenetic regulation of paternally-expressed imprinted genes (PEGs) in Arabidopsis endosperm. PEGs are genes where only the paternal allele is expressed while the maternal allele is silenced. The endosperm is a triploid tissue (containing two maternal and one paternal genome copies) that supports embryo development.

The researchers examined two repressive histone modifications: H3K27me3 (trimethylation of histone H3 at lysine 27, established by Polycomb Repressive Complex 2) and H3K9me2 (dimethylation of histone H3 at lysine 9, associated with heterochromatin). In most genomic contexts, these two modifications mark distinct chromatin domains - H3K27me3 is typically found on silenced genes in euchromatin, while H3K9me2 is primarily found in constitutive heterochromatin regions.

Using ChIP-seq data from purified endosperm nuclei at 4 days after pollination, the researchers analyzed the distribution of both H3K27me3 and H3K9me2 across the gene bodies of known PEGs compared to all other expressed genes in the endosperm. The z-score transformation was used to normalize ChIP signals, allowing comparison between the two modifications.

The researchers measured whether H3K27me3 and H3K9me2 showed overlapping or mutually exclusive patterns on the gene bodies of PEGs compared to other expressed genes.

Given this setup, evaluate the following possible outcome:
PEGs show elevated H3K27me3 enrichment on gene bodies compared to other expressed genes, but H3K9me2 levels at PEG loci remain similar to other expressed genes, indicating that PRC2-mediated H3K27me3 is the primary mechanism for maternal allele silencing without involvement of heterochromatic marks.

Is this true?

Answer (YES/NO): NO